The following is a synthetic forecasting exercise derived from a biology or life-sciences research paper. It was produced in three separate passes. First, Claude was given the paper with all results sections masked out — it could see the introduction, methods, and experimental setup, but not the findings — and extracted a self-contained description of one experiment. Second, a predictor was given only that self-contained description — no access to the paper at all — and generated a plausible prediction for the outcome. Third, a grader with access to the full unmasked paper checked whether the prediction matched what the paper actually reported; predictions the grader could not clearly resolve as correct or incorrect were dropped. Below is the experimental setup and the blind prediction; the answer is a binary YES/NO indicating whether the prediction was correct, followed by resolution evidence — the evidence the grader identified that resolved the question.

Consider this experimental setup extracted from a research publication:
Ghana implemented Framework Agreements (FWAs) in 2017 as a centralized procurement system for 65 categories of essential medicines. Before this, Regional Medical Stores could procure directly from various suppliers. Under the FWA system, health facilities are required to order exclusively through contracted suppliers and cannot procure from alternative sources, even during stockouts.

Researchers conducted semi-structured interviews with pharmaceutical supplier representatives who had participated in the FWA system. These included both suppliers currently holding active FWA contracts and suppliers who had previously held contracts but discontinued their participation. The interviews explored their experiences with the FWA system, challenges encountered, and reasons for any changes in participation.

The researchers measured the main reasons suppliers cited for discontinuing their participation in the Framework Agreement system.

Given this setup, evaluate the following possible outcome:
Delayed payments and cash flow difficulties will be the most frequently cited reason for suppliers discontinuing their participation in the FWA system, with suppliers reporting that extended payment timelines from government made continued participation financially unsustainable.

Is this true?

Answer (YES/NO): YES